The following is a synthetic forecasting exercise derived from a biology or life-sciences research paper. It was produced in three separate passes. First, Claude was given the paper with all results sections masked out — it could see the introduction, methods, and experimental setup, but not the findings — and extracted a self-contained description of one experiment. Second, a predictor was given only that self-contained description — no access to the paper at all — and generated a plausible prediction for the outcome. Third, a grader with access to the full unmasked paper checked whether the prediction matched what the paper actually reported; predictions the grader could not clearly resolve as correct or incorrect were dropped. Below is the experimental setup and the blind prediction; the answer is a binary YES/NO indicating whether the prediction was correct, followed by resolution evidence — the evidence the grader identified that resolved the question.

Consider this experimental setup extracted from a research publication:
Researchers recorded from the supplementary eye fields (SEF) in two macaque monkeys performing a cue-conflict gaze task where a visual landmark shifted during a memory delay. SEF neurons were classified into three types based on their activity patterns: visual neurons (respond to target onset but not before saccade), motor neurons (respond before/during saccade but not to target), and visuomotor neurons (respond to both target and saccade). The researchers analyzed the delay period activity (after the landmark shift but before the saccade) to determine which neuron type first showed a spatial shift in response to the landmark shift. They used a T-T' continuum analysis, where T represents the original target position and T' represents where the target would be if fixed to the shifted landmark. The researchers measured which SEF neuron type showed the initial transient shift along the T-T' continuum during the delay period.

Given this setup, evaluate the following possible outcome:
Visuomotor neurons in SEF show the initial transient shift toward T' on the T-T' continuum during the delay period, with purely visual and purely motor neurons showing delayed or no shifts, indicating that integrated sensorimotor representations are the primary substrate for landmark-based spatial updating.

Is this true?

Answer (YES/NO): NO